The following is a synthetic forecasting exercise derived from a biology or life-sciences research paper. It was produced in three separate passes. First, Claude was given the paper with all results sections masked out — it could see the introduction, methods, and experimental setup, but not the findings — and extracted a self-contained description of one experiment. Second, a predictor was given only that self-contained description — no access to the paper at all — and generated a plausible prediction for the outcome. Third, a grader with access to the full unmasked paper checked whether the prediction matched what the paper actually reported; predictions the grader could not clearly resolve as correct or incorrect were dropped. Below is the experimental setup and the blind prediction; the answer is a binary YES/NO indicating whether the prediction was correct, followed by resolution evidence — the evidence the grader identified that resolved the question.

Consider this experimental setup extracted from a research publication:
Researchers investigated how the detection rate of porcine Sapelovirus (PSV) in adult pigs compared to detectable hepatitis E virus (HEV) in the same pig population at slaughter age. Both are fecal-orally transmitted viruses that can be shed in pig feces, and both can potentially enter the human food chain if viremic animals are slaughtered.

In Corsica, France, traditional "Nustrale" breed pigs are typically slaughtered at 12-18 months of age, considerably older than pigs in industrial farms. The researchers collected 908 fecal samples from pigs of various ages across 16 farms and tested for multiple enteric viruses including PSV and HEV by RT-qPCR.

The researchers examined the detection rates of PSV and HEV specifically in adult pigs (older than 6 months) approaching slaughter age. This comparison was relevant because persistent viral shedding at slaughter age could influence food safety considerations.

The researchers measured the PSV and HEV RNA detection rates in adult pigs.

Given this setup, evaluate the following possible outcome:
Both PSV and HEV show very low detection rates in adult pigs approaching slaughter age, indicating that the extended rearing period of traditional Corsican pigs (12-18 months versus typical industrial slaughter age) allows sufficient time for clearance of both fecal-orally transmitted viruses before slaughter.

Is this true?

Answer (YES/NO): NO